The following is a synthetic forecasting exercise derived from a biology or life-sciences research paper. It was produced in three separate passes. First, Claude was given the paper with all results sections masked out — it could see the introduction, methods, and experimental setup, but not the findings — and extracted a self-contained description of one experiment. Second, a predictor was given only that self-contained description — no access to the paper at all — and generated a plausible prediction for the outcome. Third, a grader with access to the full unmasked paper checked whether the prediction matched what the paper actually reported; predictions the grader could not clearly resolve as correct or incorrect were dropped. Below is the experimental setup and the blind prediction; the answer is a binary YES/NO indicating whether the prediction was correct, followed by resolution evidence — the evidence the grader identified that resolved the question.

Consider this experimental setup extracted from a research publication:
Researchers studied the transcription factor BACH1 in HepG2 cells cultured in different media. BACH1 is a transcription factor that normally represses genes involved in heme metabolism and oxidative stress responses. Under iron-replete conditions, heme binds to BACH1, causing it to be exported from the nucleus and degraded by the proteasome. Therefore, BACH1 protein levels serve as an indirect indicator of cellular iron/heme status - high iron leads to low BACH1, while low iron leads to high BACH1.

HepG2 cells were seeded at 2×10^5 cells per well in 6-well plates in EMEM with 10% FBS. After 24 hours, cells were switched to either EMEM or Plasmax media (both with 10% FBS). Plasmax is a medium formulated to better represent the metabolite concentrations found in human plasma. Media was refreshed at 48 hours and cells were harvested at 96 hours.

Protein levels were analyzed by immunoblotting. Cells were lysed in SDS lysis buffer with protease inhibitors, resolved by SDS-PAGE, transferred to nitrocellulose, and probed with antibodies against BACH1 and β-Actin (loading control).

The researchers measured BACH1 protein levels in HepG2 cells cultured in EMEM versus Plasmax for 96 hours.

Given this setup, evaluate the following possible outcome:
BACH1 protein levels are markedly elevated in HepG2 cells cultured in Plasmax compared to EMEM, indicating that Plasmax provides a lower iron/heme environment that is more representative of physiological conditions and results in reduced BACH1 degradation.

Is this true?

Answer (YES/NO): NO